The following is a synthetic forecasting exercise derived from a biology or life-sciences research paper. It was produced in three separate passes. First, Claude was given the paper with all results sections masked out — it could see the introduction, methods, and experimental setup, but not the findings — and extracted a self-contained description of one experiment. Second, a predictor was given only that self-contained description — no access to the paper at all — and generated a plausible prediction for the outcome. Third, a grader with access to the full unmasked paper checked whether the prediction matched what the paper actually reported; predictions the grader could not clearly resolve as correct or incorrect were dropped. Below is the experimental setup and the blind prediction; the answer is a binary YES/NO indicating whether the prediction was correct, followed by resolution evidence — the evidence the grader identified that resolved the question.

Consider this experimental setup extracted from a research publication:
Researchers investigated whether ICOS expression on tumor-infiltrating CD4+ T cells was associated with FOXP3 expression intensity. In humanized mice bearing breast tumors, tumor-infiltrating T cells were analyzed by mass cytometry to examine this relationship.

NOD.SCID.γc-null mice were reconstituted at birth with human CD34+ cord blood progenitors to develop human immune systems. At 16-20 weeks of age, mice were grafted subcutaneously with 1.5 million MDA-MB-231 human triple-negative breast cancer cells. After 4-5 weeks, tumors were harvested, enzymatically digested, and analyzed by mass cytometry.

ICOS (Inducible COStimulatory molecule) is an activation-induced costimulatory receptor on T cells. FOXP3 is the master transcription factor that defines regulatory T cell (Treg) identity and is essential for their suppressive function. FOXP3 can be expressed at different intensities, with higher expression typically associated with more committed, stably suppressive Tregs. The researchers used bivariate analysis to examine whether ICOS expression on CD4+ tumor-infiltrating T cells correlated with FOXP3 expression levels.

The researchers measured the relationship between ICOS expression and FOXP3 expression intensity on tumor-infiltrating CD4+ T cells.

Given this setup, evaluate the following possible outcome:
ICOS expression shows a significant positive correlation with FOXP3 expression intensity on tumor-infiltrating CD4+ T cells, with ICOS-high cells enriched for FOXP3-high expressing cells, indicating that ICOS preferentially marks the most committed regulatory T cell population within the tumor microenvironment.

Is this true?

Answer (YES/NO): YES